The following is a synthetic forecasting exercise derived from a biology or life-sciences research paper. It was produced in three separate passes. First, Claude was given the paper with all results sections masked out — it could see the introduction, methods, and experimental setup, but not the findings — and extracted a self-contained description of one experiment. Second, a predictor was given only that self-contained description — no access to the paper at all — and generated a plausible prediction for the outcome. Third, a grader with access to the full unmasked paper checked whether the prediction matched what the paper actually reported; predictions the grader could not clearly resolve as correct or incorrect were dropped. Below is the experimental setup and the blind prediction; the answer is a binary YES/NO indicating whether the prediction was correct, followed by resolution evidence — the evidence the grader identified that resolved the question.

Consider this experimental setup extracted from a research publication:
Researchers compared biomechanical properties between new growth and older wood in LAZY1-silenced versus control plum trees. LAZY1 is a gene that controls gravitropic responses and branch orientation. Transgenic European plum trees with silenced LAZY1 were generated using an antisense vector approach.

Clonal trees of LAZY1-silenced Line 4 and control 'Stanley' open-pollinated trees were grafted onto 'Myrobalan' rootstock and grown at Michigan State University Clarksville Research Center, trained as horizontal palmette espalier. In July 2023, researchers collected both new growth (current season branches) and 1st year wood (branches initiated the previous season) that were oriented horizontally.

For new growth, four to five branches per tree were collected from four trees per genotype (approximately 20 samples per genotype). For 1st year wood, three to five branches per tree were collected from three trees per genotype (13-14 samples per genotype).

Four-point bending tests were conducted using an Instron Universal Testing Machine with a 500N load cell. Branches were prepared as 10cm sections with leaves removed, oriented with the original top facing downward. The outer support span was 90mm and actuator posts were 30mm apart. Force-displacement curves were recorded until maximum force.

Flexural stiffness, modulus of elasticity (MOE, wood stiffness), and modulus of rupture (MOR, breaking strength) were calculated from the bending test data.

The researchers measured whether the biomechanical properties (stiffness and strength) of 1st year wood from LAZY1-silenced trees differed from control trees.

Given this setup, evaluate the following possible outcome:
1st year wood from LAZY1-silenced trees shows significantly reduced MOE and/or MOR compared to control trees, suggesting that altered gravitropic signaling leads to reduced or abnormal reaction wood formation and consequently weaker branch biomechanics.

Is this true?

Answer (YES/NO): NO